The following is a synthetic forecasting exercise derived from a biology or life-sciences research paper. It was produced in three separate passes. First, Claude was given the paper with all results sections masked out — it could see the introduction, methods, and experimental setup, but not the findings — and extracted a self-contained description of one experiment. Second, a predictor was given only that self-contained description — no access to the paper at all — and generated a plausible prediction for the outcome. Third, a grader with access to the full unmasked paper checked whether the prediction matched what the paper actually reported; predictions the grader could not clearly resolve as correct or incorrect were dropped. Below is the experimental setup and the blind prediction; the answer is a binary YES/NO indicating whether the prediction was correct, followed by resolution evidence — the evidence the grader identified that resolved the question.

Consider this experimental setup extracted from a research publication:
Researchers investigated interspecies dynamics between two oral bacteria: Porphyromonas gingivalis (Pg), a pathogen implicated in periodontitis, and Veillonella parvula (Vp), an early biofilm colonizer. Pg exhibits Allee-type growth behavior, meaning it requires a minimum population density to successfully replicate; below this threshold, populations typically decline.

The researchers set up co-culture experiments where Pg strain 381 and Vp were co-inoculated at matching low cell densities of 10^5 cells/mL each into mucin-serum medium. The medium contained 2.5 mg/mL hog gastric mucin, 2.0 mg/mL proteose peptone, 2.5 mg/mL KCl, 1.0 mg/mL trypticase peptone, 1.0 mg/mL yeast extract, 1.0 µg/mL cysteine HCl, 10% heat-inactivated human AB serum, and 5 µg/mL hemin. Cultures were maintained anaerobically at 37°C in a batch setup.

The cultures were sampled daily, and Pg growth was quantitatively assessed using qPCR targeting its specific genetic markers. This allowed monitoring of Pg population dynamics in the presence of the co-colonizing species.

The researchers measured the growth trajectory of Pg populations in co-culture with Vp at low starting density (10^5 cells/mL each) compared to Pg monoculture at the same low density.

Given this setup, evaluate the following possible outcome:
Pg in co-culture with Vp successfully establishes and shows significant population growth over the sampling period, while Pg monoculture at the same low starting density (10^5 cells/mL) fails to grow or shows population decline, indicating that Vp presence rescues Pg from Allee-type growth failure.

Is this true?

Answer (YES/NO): YES